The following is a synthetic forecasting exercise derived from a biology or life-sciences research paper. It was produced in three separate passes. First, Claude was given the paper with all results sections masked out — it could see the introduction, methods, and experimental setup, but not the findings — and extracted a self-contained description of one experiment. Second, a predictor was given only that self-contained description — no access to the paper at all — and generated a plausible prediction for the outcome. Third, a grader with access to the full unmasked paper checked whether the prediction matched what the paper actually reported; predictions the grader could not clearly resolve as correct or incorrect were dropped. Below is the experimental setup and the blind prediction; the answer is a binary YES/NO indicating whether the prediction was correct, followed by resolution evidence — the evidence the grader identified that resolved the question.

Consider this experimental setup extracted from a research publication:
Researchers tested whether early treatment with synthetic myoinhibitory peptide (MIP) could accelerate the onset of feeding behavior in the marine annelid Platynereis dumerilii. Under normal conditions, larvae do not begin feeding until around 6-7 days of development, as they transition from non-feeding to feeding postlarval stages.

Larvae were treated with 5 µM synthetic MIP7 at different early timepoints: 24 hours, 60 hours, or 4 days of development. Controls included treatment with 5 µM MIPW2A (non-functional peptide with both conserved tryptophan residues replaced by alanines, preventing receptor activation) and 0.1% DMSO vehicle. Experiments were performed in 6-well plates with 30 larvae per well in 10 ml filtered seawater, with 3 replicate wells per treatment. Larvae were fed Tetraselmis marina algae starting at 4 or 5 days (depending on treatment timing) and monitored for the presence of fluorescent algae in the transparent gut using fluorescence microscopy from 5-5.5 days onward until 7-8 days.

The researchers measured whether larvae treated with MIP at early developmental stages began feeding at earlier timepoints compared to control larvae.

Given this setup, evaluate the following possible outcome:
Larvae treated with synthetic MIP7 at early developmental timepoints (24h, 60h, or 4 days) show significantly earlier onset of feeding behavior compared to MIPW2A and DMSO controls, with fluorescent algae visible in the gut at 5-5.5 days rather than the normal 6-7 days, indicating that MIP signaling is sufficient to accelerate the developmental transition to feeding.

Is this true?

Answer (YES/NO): NO